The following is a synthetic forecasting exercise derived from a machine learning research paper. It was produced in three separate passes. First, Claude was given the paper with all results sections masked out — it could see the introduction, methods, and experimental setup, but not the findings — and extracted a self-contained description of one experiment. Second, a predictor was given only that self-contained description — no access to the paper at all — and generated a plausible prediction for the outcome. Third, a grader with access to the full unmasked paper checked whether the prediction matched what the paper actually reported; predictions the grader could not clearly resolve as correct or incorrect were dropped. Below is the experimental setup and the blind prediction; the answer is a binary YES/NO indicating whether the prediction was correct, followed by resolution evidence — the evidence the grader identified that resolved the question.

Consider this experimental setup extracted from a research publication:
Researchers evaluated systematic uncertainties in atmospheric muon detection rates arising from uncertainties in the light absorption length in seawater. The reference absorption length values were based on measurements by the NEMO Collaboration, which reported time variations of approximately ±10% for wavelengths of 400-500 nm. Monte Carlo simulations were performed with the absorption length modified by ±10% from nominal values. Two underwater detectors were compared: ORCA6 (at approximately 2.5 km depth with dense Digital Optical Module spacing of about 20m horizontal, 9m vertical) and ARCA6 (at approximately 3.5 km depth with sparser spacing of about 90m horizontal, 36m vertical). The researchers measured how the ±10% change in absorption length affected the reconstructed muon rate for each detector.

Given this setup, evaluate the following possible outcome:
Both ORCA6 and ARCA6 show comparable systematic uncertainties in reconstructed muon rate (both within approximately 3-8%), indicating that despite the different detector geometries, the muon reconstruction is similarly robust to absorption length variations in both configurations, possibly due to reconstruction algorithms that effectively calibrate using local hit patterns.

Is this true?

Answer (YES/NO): NO